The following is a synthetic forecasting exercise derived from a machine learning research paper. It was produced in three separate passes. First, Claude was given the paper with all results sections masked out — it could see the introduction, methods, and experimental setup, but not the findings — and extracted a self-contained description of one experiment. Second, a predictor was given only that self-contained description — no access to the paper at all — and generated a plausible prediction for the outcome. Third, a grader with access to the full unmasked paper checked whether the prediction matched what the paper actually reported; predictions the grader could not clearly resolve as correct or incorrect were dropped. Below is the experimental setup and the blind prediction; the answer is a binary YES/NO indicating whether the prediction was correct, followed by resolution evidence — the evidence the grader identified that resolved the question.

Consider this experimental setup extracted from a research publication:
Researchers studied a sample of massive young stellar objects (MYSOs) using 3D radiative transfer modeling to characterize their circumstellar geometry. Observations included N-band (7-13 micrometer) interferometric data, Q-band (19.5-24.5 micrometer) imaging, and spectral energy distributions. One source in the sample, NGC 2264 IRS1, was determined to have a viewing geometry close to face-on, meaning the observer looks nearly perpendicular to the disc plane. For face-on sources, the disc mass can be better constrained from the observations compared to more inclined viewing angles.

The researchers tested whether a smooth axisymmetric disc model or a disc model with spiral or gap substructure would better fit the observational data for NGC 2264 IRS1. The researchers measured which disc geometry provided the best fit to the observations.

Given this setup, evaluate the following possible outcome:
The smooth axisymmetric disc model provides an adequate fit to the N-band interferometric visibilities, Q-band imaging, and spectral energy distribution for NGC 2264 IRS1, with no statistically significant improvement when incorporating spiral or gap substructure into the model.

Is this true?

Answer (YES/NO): NO